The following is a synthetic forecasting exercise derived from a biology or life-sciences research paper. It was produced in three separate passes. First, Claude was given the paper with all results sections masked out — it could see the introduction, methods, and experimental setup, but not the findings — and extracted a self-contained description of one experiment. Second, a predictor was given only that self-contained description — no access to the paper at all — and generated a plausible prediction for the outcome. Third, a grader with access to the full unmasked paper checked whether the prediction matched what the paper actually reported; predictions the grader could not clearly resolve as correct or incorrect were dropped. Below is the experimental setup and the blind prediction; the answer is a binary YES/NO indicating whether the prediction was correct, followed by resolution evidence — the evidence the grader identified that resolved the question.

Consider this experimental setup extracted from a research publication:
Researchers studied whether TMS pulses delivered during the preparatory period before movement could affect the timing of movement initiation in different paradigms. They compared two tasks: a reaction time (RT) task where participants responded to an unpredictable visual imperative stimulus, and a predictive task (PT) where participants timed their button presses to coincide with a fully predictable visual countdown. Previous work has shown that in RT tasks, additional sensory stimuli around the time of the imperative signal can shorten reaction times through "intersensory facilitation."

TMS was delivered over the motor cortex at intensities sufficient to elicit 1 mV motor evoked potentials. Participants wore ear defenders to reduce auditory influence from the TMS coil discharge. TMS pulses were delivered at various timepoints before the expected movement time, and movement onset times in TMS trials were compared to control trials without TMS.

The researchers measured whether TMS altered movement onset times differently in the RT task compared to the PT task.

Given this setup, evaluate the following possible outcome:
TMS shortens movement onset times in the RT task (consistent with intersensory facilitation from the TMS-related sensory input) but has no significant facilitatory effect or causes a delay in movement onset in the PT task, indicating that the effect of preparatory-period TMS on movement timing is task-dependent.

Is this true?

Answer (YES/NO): YES